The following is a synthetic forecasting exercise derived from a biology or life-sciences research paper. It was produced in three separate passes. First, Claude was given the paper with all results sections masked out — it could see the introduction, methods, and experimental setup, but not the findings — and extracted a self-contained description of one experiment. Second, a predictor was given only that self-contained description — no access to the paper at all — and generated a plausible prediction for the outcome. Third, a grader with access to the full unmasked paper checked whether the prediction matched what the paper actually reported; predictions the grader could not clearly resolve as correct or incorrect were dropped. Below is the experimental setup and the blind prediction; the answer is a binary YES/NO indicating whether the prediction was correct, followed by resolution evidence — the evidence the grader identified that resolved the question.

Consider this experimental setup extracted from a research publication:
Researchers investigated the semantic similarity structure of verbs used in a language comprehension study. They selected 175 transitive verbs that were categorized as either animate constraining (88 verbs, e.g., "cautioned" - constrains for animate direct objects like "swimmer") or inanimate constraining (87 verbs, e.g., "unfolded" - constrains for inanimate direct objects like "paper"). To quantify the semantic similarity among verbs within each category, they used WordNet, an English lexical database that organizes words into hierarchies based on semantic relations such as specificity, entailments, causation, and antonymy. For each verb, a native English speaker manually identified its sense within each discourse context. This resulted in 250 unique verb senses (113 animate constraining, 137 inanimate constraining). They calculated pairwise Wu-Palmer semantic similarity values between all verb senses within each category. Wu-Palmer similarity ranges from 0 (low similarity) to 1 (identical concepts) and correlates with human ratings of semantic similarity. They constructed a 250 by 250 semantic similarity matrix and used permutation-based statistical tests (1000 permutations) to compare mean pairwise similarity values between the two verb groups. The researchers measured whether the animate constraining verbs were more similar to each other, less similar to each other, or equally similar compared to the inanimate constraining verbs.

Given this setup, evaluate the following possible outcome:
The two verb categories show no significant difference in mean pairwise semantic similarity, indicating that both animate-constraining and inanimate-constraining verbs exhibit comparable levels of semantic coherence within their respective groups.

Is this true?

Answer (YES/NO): NO